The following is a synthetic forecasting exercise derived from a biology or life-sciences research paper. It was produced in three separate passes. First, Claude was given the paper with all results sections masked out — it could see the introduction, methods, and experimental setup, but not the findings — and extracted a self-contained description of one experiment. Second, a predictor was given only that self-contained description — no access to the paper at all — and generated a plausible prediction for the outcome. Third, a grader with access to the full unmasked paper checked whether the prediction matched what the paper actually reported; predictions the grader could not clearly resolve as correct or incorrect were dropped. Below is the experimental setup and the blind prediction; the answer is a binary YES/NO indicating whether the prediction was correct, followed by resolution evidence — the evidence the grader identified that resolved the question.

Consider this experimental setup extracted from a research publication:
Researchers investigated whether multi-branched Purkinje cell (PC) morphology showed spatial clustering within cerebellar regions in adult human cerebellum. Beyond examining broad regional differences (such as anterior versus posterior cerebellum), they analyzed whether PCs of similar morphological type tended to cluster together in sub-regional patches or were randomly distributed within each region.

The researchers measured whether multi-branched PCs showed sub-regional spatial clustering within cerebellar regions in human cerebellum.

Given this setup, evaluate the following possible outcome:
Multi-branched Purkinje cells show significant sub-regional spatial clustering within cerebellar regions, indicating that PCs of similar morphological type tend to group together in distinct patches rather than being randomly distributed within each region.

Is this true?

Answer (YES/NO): YES